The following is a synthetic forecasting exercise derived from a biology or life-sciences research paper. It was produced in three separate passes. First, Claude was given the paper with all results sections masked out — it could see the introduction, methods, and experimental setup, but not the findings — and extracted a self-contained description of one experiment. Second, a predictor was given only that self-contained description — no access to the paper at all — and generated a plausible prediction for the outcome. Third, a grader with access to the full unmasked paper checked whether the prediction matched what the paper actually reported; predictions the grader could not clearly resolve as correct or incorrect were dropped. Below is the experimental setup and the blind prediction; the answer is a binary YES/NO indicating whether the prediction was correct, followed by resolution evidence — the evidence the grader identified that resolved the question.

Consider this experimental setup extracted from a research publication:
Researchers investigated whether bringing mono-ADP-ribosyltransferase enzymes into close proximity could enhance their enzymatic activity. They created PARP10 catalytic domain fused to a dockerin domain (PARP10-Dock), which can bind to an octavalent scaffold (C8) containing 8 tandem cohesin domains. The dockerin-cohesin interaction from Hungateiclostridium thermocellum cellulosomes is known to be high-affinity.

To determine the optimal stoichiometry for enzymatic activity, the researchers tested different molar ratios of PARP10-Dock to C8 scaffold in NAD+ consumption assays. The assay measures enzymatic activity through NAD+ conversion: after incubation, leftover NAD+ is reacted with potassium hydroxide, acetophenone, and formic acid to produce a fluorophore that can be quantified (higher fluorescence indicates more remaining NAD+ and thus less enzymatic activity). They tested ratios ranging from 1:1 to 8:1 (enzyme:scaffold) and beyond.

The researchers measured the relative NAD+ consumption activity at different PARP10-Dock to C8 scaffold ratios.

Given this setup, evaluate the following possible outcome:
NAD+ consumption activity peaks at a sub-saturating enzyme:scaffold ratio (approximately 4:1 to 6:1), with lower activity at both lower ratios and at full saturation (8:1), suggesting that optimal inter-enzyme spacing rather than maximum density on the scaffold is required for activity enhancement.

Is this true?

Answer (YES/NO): NO